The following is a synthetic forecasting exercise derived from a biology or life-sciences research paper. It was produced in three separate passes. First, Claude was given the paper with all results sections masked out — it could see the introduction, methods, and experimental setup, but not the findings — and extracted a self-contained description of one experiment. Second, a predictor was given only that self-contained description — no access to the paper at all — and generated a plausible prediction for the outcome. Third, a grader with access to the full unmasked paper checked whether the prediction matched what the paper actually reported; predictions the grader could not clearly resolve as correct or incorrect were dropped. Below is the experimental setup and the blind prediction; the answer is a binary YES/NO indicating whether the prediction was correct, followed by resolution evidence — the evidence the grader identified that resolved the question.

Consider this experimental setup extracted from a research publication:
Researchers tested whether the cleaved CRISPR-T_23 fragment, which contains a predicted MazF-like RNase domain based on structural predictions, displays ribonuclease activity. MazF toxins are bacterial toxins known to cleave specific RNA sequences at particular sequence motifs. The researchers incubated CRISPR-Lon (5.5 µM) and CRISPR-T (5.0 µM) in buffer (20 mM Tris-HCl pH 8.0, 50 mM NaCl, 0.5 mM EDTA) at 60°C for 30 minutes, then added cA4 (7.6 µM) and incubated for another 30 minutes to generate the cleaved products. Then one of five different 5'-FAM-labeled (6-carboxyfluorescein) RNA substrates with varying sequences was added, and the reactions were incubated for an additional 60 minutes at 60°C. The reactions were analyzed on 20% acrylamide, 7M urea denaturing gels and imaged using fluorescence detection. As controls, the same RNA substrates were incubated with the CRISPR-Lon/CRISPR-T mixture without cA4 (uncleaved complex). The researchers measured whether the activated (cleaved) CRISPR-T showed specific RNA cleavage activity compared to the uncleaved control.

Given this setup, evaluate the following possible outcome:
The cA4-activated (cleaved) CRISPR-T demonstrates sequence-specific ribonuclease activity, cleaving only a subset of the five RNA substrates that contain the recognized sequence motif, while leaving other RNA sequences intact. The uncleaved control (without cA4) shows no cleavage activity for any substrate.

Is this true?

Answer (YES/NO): NO